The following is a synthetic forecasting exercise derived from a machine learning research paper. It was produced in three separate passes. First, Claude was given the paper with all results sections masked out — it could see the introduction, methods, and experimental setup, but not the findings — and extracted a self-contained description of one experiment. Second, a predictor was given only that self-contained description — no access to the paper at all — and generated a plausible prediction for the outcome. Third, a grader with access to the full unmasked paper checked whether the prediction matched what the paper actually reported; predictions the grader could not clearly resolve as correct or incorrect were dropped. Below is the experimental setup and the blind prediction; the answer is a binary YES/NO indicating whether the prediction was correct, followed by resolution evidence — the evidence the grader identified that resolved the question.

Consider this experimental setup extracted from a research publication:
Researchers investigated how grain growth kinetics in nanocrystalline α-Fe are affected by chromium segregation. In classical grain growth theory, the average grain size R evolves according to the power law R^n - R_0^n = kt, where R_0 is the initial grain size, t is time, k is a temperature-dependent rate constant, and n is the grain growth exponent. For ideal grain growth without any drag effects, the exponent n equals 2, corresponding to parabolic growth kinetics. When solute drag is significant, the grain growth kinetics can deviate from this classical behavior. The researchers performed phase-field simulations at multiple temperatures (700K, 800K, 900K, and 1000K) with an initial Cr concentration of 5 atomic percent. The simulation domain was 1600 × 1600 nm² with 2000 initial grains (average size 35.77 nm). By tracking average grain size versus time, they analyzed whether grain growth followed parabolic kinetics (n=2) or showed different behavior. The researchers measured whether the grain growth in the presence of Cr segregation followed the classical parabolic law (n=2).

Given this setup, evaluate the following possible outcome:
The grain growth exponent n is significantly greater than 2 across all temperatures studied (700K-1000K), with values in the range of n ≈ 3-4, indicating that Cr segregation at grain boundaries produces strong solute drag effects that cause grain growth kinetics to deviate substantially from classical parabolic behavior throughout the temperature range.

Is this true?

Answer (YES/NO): NO